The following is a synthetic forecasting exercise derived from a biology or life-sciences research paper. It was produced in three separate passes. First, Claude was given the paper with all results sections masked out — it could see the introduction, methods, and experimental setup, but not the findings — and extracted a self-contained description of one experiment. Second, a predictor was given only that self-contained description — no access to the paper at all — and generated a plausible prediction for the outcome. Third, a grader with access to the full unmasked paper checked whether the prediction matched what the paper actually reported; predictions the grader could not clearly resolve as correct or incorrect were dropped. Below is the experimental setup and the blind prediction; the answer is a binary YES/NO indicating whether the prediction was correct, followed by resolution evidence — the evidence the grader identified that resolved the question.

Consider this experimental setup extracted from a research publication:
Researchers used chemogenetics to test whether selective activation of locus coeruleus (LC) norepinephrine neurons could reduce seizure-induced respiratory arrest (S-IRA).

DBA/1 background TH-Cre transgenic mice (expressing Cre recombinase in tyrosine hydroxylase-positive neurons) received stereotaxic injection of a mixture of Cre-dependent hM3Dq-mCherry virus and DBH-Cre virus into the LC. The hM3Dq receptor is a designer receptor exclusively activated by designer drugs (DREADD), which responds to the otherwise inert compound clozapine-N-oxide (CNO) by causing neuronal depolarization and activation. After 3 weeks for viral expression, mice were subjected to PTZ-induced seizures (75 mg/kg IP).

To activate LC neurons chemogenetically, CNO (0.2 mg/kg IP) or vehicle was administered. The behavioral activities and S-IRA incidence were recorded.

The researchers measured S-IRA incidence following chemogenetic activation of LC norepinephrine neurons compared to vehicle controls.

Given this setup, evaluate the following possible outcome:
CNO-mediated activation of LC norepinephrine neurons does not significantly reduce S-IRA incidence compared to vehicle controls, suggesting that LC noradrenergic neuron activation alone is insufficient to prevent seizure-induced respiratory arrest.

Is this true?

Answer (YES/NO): NO